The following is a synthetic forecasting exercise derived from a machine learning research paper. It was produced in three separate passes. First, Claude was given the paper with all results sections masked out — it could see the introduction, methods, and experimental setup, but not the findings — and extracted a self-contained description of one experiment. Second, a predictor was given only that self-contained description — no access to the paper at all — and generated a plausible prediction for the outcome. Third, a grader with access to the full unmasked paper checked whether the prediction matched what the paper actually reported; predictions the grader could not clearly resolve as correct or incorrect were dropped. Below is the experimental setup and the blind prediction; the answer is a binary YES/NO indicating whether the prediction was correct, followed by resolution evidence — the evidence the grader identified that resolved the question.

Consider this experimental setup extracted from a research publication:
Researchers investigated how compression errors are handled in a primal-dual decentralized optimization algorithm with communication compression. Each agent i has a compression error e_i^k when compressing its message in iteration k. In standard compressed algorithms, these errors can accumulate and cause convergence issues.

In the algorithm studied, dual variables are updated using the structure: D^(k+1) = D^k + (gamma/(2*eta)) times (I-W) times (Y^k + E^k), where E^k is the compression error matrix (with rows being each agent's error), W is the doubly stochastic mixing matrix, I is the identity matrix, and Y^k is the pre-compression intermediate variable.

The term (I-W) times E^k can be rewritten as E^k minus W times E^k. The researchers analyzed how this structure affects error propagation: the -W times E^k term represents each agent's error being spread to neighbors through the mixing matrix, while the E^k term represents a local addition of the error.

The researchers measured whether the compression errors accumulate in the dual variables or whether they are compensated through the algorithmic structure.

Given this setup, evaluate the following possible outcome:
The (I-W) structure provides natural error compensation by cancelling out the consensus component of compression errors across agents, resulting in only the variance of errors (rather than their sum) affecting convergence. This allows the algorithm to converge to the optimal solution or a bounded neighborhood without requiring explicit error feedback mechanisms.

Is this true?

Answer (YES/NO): YES